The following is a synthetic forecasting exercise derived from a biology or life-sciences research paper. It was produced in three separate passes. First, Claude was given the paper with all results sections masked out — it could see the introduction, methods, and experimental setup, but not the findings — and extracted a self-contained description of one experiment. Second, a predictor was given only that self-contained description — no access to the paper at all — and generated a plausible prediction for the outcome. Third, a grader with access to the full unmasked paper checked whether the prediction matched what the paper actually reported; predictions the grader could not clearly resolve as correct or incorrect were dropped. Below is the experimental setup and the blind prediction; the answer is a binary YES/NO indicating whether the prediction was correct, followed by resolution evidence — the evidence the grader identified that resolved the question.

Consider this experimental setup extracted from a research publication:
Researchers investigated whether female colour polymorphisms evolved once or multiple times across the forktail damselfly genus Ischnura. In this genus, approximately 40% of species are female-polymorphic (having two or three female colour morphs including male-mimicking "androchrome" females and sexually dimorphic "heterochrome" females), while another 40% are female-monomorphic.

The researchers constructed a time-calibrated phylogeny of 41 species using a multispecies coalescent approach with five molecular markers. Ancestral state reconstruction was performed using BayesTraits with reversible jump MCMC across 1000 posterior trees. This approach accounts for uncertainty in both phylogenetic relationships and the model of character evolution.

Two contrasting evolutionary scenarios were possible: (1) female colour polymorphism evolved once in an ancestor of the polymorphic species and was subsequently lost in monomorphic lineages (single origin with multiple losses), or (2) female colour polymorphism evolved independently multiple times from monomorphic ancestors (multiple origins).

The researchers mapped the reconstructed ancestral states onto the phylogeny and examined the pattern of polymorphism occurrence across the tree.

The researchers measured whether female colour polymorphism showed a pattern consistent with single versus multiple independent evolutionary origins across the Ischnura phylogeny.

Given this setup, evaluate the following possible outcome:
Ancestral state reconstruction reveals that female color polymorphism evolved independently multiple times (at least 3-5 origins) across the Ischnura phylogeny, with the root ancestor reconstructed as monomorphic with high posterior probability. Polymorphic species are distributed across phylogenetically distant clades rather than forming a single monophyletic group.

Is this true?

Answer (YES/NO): YES